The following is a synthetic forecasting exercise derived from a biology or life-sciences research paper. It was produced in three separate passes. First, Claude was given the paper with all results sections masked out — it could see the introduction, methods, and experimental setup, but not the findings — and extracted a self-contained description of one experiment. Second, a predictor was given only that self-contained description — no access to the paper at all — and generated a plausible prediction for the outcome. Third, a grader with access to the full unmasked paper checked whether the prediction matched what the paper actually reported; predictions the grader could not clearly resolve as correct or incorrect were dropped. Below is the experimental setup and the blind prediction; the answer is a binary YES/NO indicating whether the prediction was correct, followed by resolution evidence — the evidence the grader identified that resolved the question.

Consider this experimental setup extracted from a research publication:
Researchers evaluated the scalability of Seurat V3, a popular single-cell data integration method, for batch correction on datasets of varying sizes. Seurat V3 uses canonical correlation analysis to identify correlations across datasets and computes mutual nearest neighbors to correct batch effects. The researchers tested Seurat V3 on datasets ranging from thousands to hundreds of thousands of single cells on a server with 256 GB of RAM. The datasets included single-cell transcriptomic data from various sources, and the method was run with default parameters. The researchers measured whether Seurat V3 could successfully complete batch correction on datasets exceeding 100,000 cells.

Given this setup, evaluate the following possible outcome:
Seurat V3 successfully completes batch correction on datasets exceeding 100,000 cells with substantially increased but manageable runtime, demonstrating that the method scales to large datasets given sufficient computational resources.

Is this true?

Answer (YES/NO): NO